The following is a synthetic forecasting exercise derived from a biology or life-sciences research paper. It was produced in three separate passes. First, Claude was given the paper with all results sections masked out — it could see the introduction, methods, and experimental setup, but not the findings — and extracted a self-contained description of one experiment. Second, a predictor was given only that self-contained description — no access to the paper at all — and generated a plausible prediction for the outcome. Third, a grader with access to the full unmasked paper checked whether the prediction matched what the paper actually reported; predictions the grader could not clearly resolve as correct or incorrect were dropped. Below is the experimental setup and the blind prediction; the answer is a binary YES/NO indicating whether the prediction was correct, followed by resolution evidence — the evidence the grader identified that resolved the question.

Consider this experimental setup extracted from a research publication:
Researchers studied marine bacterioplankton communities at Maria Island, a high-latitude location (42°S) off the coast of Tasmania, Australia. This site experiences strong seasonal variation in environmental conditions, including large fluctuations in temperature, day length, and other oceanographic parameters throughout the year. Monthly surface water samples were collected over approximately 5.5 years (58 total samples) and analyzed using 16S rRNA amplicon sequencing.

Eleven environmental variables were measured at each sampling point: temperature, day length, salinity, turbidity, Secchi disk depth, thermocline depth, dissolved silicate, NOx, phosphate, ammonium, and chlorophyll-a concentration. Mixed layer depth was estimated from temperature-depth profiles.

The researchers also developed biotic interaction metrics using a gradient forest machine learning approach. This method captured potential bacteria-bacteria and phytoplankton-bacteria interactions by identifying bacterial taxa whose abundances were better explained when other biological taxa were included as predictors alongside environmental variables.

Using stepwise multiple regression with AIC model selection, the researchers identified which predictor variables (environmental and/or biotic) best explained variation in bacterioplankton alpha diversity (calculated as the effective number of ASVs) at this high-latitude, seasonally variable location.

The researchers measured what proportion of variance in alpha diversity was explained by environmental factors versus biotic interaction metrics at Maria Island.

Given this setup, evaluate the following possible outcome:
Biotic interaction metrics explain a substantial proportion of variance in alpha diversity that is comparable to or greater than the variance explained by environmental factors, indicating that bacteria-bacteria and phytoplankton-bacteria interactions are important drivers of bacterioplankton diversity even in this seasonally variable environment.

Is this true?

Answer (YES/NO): NO